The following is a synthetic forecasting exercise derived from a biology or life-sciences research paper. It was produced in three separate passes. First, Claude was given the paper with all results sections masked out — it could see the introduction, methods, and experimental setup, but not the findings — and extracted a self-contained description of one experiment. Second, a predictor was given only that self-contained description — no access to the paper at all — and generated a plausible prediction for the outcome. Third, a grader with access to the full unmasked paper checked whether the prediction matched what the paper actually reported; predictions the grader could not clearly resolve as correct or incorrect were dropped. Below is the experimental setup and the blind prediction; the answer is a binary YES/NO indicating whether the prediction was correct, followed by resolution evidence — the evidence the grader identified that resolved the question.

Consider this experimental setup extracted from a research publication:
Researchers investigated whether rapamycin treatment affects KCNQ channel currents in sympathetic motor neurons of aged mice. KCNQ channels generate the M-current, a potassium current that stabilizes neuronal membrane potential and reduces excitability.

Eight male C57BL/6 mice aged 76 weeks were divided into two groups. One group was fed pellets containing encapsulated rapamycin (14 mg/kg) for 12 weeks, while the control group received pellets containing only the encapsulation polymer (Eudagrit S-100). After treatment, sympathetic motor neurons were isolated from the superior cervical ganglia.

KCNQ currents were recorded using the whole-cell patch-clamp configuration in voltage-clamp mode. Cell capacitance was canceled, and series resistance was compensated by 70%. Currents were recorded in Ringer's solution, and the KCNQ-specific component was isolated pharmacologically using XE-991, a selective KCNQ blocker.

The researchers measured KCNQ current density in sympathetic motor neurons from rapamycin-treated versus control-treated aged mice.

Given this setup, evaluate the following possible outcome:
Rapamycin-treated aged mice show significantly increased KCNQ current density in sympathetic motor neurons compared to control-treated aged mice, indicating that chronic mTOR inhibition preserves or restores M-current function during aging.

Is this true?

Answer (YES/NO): YES